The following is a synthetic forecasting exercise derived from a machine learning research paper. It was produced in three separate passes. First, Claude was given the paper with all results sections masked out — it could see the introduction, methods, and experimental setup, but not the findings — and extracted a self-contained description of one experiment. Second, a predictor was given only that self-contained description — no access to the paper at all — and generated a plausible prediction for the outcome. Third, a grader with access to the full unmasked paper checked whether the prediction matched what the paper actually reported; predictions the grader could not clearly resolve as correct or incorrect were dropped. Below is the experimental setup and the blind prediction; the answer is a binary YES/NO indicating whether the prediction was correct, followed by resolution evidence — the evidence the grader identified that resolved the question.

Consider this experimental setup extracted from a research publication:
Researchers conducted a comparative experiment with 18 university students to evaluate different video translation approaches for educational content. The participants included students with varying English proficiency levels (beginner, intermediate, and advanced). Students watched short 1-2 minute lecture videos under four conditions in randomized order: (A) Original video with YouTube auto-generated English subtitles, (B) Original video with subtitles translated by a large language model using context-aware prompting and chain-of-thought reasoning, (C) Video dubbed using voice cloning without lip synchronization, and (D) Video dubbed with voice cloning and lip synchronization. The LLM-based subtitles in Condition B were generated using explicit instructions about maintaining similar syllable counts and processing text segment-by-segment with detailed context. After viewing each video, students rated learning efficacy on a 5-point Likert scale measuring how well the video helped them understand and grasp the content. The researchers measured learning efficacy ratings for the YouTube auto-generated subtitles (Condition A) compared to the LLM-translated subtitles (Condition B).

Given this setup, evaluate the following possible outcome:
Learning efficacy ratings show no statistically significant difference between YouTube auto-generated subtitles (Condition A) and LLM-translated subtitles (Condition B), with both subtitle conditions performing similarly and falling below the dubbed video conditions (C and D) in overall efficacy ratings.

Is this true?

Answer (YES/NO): NO